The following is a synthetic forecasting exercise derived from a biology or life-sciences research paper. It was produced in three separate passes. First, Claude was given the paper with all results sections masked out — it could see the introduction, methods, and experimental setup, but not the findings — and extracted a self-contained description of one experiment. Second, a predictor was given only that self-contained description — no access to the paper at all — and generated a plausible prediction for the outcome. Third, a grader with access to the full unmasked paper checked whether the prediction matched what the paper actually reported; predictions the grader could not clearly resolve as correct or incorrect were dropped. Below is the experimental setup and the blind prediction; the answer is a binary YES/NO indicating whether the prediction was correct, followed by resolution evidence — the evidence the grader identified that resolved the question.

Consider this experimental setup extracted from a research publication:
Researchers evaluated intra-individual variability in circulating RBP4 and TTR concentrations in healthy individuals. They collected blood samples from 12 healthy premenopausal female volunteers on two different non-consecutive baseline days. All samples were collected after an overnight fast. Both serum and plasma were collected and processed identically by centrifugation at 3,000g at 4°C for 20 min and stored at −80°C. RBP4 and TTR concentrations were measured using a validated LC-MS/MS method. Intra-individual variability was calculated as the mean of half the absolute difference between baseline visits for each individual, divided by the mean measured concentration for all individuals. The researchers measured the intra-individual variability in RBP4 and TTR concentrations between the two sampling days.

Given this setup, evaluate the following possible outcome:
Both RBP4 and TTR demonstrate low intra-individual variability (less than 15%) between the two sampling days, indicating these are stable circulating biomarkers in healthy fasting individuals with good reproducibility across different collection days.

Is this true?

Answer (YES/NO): YES